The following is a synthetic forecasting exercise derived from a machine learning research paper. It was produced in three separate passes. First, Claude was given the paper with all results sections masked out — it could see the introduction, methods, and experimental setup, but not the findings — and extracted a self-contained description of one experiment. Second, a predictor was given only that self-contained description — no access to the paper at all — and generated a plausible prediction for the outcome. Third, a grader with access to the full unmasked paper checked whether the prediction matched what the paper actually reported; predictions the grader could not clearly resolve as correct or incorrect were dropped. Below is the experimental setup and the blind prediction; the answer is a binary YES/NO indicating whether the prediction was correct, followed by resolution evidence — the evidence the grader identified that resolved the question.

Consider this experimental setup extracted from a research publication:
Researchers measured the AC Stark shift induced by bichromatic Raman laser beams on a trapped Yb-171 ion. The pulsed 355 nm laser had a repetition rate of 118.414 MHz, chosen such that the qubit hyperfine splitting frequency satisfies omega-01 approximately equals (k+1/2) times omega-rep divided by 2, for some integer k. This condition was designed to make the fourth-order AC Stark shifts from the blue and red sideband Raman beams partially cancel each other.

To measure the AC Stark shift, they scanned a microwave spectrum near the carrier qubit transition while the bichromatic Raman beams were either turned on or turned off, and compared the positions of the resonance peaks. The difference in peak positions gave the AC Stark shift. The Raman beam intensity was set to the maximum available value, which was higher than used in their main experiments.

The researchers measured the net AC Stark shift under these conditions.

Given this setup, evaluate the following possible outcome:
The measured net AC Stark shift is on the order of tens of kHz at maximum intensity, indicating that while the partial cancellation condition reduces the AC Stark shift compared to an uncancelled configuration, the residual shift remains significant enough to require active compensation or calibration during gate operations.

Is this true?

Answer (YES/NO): NO